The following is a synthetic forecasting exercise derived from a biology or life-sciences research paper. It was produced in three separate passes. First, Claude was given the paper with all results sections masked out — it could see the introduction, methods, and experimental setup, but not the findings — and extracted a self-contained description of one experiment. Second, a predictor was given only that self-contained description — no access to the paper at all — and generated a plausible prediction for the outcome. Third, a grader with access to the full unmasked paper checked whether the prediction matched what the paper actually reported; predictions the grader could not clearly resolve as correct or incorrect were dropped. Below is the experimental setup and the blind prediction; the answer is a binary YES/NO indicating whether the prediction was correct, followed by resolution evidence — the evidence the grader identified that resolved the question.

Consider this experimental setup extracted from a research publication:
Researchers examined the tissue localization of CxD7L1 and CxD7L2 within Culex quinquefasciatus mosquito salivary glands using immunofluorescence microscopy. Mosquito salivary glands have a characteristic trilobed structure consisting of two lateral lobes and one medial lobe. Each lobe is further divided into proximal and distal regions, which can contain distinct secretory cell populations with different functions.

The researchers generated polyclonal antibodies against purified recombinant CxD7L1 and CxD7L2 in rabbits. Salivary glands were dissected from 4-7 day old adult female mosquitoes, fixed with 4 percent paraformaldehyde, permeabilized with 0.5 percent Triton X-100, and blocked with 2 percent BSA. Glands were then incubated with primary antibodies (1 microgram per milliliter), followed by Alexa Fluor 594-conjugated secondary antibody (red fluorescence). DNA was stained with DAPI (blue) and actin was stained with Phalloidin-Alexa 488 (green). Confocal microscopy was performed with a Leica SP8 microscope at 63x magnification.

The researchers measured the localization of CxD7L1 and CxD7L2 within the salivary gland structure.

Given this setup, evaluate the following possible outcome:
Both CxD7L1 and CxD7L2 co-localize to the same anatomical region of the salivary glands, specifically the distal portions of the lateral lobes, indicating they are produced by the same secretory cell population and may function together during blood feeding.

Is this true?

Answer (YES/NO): YES